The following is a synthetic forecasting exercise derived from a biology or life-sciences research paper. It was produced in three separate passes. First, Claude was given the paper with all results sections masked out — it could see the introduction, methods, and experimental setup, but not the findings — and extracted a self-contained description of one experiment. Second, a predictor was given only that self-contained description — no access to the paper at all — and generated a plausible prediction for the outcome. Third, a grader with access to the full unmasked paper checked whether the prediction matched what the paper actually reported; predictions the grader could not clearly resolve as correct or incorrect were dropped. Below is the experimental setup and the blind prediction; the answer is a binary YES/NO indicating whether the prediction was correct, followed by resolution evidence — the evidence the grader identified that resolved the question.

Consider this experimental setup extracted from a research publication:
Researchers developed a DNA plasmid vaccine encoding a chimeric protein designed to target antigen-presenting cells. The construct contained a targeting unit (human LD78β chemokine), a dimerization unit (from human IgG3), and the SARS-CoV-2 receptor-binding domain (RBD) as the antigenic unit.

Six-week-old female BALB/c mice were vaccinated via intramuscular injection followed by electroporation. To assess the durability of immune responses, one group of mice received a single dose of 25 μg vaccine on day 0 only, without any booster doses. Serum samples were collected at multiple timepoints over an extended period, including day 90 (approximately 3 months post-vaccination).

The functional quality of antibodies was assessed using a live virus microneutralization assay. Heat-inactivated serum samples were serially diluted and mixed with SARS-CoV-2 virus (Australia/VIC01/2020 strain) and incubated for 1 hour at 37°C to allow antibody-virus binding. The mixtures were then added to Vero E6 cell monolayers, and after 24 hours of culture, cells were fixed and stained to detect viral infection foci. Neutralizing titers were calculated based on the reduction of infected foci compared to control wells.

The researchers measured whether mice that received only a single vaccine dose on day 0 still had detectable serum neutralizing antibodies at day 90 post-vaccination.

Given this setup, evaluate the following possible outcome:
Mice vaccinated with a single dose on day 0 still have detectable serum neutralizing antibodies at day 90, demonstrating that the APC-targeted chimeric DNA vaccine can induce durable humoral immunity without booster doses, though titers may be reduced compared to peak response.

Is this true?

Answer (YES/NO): YES